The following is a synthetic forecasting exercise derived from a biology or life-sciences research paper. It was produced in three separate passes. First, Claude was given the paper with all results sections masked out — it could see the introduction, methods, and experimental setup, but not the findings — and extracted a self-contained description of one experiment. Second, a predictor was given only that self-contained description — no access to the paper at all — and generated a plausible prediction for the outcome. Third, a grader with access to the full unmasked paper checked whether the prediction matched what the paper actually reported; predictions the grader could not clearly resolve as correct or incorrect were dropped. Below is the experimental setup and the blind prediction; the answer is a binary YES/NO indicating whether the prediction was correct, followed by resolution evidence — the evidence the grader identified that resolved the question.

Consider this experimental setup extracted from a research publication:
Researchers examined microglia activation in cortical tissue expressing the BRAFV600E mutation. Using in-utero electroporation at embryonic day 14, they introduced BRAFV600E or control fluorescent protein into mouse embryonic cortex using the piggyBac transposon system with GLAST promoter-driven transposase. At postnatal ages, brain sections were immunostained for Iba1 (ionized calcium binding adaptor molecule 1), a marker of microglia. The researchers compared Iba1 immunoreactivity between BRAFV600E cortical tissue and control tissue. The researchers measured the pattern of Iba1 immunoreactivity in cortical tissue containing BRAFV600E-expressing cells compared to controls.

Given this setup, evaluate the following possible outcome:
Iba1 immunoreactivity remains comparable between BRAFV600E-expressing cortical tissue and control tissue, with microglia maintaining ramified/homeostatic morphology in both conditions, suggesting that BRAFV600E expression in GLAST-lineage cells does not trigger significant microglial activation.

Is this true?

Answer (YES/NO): NO